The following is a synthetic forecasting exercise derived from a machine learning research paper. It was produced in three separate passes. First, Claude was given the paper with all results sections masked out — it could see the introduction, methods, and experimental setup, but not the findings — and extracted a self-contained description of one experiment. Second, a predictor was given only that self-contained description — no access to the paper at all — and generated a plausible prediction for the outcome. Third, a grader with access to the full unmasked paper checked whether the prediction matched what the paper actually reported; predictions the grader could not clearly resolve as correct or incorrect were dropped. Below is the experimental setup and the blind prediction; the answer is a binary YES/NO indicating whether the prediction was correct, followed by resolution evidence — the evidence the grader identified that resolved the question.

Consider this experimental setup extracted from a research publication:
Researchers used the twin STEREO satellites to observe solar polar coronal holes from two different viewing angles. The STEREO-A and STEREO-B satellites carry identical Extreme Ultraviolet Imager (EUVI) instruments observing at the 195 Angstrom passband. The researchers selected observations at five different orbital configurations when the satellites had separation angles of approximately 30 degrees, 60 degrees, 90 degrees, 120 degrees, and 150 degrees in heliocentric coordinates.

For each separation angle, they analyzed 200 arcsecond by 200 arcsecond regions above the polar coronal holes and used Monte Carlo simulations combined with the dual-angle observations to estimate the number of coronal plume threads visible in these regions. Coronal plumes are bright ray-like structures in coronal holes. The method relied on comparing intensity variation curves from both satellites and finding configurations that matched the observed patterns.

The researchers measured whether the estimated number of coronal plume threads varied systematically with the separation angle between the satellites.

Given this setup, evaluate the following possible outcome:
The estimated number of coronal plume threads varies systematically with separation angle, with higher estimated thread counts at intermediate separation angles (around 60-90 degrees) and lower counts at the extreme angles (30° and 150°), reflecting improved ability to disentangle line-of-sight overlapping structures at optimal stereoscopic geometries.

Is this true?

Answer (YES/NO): NO